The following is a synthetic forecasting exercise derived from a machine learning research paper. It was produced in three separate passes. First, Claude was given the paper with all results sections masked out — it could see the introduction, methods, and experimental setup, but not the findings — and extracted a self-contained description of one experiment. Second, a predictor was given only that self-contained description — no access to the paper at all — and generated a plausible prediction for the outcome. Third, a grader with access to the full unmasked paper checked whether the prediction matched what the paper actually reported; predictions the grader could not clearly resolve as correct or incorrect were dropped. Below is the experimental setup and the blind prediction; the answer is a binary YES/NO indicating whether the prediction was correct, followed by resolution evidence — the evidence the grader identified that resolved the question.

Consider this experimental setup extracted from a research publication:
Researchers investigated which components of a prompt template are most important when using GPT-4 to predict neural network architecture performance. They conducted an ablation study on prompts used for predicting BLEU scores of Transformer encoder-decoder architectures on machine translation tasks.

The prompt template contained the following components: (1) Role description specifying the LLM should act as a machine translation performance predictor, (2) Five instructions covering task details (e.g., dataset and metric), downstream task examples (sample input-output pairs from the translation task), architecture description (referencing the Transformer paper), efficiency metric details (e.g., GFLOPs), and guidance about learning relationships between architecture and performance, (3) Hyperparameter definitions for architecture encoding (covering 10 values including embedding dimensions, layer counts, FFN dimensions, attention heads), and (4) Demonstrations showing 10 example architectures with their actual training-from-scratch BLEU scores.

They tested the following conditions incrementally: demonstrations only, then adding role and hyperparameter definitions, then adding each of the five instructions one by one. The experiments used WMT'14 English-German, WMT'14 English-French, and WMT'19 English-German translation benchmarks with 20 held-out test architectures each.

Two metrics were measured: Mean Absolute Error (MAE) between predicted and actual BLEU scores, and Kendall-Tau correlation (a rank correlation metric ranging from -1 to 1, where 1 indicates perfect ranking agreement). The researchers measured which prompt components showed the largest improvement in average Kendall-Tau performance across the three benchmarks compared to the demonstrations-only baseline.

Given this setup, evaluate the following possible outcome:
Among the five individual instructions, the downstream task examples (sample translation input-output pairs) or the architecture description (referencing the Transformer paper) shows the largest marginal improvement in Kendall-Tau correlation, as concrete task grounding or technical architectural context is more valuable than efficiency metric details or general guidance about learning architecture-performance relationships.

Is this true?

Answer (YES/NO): YES